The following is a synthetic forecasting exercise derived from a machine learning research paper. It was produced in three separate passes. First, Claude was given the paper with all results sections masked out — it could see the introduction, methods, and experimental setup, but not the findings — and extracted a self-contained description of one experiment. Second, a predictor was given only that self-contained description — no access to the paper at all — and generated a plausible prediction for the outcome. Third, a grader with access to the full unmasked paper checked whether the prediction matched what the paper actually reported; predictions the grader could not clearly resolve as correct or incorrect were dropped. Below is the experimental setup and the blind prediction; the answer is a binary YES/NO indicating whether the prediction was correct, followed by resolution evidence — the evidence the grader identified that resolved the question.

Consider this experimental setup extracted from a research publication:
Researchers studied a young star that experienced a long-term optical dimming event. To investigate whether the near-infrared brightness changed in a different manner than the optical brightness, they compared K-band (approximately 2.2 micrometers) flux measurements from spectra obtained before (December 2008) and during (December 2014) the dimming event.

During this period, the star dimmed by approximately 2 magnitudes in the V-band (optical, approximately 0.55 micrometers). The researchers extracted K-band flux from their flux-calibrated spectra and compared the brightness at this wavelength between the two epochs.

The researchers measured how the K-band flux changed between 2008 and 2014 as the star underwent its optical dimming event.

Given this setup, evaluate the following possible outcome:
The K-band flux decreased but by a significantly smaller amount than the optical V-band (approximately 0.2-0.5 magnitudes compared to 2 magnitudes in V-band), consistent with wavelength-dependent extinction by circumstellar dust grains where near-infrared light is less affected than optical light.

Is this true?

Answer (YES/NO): NO